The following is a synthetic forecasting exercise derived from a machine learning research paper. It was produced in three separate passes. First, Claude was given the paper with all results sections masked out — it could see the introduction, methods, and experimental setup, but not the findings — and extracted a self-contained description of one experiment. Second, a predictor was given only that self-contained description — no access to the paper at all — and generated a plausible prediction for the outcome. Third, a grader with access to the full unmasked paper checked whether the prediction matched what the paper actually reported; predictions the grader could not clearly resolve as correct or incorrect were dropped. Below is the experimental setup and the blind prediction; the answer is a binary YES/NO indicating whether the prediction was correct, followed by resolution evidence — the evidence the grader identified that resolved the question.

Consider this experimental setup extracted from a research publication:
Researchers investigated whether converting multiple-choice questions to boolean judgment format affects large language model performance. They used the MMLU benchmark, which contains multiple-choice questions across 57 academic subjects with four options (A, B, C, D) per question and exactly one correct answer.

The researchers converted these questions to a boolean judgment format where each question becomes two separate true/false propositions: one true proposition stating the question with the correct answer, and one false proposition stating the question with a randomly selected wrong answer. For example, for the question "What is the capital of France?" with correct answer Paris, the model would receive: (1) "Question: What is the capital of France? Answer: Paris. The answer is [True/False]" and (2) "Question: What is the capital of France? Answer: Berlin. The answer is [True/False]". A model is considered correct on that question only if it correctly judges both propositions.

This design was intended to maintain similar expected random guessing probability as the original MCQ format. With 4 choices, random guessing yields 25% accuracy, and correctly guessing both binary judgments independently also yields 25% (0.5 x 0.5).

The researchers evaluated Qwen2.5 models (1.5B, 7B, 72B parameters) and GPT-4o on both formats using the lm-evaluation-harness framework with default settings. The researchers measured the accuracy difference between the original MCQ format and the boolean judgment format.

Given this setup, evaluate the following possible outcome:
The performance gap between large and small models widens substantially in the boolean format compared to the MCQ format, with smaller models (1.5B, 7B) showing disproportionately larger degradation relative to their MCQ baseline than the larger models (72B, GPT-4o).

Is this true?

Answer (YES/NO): YES